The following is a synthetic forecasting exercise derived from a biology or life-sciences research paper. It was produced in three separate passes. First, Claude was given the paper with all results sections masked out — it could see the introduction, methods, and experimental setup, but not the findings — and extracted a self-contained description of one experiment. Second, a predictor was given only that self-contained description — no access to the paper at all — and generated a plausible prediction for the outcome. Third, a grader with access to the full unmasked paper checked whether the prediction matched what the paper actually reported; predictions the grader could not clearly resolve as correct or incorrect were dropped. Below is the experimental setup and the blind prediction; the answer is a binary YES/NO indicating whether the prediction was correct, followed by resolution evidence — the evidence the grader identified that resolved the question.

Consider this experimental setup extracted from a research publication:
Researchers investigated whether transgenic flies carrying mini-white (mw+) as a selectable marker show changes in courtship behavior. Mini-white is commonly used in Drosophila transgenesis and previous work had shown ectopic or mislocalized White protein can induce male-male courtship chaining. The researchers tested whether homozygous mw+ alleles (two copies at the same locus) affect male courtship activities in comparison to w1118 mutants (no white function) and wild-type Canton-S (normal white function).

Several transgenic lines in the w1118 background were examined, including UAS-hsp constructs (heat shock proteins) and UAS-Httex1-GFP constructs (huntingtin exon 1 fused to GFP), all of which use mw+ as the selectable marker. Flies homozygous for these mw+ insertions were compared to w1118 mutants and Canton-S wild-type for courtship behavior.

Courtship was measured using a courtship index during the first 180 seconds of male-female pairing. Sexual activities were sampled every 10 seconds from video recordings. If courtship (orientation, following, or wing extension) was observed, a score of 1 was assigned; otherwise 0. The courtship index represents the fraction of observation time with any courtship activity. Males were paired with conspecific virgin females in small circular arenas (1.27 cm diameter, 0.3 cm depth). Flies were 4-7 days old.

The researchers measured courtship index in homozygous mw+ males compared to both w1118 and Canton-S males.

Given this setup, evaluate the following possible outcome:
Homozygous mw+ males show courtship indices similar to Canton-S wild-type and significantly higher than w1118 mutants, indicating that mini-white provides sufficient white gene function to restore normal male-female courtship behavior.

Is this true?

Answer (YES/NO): YES